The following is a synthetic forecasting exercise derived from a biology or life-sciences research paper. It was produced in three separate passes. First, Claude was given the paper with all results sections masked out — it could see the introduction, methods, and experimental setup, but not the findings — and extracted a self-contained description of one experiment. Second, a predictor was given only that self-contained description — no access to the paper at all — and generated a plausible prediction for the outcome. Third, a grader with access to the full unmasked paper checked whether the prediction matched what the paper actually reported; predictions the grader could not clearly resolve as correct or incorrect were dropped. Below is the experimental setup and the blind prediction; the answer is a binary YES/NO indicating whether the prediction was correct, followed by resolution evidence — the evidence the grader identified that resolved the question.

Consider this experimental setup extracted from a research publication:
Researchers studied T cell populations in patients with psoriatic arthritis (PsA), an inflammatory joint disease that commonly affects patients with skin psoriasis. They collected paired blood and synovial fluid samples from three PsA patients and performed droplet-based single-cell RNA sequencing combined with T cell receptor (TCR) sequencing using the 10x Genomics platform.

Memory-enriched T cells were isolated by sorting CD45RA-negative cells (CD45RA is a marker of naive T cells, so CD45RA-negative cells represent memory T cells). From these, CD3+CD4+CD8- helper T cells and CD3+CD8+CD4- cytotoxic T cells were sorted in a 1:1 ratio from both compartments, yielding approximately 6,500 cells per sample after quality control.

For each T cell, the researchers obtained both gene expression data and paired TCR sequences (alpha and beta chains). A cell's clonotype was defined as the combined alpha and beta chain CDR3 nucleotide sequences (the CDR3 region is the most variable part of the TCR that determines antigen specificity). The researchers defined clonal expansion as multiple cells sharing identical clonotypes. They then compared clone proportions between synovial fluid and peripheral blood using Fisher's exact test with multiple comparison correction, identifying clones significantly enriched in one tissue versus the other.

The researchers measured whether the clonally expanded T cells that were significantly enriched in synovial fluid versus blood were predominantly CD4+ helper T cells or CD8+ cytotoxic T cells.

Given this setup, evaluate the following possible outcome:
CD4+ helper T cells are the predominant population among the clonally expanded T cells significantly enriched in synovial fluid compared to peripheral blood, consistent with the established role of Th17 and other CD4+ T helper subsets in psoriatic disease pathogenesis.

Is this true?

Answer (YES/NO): NO